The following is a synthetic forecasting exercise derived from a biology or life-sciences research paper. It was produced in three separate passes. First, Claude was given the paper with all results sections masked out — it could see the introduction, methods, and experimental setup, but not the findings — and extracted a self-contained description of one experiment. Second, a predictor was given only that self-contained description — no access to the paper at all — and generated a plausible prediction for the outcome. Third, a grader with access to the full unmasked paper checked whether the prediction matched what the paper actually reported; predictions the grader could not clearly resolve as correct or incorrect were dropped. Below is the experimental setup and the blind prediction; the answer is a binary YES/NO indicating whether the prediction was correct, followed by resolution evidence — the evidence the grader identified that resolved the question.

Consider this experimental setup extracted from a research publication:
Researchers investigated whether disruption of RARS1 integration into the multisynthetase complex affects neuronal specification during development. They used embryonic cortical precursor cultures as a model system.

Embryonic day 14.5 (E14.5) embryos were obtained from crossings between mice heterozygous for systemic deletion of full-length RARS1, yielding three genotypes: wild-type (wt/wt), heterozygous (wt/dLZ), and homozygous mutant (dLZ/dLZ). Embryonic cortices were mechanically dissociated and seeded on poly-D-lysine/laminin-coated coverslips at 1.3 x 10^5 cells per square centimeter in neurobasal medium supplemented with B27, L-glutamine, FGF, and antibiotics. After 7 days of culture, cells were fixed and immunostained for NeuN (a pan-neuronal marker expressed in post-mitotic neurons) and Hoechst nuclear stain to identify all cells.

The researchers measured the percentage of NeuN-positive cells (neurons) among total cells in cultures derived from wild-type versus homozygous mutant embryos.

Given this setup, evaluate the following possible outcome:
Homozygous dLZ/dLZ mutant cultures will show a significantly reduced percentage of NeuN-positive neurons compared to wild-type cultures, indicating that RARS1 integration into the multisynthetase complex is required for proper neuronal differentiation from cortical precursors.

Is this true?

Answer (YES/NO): NO